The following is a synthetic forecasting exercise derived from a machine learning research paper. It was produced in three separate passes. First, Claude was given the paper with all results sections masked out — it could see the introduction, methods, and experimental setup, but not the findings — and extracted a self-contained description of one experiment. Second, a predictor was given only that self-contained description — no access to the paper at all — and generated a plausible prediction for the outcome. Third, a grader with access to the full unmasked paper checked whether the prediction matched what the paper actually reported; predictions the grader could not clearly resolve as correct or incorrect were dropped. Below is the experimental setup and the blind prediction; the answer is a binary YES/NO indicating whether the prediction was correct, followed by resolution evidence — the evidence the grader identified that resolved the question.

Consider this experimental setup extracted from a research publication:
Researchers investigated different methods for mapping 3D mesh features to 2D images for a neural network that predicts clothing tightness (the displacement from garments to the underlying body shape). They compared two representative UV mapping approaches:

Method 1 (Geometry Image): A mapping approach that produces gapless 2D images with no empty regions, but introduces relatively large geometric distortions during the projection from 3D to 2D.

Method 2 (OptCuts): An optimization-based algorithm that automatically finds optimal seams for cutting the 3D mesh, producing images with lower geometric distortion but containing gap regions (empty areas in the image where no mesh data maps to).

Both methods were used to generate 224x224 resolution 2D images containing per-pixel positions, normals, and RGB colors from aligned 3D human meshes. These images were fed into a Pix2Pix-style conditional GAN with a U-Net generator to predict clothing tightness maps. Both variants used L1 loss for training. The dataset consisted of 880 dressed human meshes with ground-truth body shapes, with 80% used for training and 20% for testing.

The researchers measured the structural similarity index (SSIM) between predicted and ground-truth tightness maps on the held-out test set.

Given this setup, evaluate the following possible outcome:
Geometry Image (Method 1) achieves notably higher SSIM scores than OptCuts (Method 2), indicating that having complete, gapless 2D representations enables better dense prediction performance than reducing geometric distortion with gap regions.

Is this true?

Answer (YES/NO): YES